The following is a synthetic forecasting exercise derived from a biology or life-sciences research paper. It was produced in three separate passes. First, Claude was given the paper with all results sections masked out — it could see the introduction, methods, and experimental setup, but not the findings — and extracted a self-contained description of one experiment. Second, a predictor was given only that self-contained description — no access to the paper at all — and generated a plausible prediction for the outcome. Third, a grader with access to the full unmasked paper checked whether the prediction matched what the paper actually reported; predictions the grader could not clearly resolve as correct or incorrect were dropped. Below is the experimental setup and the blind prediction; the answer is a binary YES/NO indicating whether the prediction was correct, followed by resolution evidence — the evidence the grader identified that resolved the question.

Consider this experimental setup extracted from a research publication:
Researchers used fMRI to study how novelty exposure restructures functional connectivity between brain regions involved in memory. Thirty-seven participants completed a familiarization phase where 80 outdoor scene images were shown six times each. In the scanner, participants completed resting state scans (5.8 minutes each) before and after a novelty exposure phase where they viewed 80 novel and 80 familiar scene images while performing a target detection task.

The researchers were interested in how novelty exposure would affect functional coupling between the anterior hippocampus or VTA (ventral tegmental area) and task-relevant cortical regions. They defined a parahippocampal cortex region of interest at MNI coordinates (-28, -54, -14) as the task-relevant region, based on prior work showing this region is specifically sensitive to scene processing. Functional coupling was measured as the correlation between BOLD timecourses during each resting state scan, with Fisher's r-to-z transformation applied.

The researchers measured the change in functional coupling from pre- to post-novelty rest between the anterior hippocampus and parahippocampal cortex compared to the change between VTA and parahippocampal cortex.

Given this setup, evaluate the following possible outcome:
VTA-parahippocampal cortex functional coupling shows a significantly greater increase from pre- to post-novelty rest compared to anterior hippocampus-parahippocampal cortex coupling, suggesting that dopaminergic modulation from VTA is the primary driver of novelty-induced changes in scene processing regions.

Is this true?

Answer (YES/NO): NO